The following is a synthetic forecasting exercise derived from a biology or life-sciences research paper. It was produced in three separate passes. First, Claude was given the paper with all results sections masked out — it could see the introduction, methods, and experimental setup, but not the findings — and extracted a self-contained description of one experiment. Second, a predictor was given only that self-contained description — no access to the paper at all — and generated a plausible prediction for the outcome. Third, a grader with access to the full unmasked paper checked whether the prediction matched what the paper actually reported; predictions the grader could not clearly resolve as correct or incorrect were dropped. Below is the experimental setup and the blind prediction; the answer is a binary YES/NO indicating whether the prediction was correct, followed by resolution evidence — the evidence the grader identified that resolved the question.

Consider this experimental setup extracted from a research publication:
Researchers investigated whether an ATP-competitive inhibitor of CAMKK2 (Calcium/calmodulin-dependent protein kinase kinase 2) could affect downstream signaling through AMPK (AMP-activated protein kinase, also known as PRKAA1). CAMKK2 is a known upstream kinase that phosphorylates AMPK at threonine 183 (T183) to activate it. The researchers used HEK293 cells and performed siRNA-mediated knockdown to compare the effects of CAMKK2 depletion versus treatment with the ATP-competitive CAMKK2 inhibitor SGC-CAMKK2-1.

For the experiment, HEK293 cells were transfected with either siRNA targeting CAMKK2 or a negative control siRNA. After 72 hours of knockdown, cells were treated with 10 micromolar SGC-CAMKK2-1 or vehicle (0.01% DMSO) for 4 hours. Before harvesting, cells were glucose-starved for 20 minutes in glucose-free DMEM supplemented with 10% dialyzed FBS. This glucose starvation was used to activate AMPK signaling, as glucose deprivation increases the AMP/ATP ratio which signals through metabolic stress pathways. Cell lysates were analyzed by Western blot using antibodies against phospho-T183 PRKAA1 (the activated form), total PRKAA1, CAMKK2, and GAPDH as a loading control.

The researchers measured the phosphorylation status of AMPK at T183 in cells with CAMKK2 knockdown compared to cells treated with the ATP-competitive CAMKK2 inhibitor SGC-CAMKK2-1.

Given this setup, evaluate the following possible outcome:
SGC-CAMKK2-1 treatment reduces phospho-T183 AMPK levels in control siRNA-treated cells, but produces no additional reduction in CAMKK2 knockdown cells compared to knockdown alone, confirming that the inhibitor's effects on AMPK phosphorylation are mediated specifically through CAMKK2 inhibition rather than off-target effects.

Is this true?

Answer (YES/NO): NO